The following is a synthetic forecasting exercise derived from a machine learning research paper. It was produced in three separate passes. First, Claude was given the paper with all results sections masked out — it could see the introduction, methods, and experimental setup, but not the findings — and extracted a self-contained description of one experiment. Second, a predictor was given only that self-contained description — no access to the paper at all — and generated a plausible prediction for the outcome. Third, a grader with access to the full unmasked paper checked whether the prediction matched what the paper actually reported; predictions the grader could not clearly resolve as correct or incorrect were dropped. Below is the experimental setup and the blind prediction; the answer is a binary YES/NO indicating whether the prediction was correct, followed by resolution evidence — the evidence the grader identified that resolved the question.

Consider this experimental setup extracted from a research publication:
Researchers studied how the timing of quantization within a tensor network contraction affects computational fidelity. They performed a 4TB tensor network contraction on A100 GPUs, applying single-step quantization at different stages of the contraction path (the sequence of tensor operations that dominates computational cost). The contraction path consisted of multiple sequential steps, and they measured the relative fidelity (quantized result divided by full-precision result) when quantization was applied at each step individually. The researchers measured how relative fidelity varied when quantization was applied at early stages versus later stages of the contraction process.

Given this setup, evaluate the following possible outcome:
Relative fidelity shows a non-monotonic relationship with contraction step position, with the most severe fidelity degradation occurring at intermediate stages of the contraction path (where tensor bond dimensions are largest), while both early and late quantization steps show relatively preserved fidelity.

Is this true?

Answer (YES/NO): NO